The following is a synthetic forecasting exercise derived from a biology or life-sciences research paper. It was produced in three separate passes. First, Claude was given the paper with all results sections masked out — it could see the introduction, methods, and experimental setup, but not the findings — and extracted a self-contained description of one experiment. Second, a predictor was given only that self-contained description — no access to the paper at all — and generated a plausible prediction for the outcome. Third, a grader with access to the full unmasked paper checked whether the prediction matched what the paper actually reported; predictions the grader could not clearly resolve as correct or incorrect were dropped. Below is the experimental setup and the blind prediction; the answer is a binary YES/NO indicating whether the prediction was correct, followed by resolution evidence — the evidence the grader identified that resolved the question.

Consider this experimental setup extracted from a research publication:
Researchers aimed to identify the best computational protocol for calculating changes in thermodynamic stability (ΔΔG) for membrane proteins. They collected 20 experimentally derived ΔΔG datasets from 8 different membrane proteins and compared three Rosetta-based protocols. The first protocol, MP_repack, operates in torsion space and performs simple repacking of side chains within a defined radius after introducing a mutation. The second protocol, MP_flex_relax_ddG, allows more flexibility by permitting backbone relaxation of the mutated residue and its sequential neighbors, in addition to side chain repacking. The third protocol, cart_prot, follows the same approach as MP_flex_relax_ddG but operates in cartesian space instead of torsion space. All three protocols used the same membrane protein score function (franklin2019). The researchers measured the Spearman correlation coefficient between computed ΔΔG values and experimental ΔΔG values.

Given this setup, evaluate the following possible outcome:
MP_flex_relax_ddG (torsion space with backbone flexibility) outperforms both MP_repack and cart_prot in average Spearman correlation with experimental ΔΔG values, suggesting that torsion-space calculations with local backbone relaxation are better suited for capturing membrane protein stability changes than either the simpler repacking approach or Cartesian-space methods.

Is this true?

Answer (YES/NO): NO